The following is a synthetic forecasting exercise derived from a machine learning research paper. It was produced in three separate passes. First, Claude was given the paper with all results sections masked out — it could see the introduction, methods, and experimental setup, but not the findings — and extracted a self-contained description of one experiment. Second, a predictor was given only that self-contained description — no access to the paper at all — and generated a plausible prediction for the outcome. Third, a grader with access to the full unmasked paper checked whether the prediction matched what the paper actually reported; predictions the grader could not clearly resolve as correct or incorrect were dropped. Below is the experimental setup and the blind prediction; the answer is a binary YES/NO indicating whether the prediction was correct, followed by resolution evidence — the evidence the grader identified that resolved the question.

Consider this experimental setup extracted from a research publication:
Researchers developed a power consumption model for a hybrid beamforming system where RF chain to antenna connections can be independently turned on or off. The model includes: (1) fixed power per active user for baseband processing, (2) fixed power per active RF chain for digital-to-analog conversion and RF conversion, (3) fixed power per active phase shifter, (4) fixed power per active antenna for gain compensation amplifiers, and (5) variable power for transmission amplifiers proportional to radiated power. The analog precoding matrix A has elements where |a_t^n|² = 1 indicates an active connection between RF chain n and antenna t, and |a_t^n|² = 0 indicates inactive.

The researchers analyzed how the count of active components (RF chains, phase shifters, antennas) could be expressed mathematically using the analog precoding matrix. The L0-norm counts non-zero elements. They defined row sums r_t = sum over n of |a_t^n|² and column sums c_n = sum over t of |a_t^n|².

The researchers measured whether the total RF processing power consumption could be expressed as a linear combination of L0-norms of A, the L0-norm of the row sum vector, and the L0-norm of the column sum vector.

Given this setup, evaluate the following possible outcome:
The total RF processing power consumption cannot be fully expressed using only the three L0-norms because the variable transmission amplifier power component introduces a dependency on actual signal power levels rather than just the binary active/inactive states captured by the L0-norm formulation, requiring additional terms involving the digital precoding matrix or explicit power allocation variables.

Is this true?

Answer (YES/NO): YES